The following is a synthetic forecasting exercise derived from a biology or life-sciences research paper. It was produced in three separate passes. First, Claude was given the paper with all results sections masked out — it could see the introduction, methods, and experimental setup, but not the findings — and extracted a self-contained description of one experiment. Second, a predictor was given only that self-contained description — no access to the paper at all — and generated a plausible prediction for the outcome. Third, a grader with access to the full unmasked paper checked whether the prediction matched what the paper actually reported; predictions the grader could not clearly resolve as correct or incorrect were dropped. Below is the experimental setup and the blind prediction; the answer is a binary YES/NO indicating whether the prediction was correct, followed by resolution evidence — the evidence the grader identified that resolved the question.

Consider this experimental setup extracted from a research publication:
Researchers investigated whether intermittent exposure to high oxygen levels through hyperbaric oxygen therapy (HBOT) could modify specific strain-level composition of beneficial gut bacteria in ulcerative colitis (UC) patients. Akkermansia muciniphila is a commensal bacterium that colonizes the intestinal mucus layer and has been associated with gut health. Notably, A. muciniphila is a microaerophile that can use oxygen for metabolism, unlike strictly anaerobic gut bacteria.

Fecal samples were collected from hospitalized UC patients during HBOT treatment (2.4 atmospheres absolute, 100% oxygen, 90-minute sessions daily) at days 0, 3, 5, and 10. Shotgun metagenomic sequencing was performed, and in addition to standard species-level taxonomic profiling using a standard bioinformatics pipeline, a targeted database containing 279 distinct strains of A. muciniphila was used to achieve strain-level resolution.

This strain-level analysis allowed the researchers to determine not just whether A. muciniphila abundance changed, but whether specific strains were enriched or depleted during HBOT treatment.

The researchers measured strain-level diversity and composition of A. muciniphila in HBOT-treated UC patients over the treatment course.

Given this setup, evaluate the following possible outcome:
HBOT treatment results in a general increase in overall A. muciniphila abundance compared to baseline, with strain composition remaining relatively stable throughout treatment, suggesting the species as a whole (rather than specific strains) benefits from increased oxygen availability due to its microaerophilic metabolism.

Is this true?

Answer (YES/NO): NO